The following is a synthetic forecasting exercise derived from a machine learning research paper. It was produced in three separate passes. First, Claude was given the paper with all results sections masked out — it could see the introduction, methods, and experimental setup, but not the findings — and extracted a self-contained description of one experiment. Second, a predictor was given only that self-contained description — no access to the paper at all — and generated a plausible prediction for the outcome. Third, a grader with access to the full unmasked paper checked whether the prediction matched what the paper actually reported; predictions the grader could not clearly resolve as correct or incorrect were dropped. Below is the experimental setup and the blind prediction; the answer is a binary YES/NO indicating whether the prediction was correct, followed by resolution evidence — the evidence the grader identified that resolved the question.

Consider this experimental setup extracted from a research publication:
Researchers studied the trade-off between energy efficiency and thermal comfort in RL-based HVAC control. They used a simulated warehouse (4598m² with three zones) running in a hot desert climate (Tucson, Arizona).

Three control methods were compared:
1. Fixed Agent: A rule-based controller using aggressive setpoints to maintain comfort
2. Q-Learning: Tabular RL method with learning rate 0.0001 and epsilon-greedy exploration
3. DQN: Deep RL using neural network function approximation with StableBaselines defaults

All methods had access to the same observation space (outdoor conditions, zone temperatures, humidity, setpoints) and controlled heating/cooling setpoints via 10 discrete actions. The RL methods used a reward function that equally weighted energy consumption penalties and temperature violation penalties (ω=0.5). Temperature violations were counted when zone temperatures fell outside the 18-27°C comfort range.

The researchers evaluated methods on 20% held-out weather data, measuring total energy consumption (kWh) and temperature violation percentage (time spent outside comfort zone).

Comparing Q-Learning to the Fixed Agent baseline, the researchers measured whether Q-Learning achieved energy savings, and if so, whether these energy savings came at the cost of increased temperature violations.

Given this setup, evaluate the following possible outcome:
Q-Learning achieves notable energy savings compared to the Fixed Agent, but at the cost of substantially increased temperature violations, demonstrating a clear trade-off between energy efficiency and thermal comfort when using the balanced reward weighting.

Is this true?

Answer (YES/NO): YES